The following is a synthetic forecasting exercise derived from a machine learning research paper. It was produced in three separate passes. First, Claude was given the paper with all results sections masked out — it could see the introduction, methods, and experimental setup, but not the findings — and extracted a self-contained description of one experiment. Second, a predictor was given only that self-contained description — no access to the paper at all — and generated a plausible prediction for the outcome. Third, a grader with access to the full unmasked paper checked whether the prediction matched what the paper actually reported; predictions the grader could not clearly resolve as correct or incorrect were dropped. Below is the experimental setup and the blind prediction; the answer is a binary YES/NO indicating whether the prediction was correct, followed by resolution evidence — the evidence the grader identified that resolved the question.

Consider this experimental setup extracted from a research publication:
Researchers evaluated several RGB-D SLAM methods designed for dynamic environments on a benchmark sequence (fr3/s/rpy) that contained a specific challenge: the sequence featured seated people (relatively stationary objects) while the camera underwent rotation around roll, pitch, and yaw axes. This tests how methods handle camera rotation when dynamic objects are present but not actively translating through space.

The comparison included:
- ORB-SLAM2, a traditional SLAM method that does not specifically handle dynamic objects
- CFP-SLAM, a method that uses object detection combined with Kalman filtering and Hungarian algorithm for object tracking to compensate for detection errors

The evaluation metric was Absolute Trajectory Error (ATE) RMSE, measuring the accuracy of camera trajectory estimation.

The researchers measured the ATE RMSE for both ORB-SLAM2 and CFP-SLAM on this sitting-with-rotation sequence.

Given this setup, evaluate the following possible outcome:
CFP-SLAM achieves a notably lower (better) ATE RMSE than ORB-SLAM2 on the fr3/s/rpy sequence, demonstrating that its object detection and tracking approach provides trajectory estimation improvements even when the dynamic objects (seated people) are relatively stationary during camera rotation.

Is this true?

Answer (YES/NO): NO